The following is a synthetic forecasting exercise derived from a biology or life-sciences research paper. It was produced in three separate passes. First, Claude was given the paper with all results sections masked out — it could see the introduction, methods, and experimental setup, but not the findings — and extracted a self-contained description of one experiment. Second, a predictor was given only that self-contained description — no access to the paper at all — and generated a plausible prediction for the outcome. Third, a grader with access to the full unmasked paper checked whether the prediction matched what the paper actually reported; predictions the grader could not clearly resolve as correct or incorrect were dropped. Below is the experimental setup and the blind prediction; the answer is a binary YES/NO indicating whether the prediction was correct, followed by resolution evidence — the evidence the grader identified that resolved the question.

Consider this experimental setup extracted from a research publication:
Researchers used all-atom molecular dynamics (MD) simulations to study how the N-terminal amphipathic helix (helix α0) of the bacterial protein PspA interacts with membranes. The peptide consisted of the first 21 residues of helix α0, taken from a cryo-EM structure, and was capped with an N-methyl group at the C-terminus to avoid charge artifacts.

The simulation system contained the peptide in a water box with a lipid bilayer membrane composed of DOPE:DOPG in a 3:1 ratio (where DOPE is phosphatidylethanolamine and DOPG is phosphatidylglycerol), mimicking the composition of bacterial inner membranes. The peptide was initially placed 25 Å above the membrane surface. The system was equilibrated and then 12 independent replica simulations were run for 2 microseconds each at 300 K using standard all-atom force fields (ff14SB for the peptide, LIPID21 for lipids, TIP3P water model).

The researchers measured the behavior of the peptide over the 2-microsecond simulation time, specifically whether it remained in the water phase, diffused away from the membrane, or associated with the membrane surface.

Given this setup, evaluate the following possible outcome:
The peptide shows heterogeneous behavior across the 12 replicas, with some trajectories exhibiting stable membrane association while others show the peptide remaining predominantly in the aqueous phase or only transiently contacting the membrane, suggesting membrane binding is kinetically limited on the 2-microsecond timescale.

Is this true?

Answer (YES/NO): NO